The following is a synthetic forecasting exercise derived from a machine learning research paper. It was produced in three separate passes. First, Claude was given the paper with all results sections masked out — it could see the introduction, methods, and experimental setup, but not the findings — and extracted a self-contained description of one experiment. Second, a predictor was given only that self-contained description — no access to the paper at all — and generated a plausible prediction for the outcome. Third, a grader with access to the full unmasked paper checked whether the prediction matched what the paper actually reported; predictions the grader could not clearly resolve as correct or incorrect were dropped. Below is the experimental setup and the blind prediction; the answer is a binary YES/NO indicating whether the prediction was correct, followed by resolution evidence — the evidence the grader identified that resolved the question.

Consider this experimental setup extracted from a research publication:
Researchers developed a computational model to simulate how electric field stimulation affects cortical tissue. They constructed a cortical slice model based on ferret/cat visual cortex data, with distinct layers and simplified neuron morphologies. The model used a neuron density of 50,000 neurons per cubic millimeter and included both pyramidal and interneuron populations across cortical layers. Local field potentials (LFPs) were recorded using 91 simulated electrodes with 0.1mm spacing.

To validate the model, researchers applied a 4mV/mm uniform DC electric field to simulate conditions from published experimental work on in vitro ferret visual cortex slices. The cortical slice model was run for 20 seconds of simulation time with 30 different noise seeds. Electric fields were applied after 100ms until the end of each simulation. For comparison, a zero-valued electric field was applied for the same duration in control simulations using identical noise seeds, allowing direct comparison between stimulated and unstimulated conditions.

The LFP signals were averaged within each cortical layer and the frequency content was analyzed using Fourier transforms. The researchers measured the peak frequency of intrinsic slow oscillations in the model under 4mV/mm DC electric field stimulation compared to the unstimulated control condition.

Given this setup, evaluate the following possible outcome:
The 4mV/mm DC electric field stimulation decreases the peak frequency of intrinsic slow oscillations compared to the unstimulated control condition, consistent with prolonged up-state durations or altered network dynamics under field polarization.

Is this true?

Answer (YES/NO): NO